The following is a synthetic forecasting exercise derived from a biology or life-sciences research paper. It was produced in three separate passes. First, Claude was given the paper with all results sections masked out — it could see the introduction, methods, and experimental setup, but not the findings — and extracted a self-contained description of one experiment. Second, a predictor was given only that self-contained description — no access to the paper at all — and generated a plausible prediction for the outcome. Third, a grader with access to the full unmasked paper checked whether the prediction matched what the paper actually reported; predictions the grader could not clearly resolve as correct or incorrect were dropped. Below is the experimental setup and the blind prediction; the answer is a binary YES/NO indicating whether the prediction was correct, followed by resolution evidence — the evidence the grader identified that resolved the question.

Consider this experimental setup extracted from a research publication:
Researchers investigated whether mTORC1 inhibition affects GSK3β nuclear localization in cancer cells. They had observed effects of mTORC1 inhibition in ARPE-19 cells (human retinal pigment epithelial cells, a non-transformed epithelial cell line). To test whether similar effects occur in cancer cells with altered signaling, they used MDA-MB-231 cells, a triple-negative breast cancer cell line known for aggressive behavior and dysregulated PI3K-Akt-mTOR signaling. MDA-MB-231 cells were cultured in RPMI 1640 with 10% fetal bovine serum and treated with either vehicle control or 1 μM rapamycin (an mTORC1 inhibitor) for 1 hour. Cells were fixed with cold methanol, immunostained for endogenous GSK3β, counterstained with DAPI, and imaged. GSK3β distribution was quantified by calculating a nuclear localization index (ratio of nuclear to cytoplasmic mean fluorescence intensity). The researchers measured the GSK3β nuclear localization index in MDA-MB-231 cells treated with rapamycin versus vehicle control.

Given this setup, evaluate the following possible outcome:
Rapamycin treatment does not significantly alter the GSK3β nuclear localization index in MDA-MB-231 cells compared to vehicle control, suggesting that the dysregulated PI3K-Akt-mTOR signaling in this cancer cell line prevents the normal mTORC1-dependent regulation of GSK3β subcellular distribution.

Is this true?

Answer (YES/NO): NO